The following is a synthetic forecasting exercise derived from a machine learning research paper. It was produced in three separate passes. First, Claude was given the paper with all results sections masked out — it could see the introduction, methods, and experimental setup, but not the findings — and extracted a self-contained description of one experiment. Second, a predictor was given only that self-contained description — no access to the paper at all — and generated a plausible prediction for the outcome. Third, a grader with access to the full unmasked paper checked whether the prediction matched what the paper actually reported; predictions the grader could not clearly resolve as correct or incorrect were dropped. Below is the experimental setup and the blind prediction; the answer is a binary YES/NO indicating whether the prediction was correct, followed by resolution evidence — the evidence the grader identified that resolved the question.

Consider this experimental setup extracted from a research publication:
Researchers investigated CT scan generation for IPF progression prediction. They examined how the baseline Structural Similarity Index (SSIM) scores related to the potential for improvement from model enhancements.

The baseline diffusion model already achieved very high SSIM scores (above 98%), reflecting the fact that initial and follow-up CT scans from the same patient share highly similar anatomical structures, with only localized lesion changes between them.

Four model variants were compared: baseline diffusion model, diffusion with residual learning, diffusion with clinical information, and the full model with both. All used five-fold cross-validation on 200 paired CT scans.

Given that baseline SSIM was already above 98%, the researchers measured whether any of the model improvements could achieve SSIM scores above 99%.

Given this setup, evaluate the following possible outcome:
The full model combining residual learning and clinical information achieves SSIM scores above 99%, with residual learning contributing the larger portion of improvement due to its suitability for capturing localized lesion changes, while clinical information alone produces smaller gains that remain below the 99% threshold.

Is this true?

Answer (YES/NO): YES